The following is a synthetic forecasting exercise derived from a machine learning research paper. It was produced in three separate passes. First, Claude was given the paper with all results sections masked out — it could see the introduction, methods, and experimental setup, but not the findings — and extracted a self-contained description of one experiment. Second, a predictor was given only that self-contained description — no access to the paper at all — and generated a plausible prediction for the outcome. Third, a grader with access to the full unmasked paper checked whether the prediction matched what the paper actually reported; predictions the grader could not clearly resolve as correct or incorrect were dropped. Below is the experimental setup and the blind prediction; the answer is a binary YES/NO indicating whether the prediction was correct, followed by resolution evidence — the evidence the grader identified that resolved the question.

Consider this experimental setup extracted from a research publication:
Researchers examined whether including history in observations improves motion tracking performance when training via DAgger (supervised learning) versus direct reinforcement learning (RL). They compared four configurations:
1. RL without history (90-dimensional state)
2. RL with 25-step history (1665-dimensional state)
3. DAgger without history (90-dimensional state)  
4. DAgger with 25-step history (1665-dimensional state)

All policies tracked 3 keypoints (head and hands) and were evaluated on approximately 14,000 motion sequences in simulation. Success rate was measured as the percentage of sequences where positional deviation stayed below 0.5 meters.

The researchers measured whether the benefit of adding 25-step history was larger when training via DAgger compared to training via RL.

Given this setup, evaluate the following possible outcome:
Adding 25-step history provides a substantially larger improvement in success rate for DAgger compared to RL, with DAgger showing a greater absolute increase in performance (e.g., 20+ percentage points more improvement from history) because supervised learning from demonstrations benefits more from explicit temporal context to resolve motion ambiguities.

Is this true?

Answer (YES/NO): NO